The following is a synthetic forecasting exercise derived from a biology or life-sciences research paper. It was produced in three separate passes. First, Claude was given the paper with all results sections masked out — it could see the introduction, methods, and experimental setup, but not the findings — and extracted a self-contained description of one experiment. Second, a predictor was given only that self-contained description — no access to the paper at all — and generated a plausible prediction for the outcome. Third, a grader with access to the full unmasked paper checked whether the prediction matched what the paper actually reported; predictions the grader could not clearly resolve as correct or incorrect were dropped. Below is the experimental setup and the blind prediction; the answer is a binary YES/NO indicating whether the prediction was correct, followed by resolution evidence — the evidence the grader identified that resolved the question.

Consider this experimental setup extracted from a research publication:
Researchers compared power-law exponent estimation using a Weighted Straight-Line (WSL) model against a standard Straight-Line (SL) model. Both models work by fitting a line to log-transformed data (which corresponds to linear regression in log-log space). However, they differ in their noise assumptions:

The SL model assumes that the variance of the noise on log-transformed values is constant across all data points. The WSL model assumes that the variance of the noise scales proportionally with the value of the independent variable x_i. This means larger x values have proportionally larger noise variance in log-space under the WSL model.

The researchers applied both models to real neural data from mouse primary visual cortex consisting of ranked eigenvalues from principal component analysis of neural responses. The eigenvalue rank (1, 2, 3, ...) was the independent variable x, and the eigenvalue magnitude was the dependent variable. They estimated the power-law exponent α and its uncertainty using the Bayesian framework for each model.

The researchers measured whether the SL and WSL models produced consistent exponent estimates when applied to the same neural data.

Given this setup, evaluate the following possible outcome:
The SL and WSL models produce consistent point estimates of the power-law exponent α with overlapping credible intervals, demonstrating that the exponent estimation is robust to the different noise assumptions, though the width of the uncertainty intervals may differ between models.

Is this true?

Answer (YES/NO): NO